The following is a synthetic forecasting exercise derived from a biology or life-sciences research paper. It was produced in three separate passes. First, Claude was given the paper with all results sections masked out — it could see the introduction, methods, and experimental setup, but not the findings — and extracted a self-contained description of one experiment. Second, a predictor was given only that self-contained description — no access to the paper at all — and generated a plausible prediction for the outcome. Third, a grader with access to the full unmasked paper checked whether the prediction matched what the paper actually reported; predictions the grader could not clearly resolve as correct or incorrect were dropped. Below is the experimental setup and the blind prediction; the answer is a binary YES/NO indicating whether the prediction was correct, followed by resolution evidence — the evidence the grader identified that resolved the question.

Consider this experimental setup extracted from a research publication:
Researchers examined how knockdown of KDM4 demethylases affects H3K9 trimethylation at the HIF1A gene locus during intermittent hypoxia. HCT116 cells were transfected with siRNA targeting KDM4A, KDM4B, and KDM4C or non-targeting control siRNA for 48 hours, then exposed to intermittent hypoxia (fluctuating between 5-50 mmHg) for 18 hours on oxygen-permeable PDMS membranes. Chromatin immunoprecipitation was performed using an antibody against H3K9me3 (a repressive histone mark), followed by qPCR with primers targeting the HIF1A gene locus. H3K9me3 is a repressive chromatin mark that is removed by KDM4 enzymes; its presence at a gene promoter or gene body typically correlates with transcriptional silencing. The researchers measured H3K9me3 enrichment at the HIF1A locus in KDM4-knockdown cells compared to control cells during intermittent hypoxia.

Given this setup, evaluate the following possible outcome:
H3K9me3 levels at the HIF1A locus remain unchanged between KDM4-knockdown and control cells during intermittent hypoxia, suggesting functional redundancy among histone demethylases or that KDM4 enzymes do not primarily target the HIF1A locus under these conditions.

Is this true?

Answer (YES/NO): NO